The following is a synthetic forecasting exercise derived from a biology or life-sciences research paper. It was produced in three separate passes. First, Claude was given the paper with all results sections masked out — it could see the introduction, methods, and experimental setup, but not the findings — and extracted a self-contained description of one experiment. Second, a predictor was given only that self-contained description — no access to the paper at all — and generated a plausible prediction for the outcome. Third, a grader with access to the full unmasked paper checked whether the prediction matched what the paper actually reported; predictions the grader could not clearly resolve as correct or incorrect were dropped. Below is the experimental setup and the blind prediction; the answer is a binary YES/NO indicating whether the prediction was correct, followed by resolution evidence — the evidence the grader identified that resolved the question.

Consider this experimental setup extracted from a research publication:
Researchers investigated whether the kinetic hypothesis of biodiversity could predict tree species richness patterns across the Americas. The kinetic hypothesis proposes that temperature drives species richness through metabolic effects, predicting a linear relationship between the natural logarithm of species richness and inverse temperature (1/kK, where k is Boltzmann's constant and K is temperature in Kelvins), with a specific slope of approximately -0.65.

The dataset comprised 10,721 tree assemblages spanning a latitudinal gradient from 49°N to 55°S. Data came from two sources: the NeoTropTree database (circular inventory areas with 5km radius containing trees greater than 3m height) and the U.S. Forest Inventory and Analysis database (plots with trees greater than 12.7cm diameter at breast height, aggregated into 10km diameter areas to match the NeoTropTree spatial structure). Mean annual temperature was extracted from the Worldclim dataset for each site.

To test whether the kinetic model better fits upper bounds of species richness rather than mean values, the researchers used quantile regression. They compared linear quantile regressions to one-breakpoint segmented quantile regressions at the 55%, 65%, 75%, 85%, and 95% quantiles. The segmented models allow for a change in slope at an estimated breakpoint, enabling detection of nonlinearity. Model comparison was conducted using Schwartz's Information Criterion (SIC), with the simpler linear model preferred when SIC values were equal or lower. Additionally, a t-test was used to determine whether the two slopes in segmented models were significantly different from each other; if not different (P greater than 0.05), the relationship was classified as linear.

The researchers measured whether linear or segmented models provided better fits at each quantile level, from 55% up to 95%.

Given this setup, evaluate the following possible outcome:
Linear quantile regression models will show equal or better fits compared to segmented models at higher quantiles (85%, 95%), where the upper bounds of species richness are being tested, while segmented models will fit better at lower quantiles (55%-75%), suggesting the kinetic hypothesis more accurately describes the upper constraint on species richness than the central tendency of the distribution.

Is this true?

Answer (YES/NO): NO